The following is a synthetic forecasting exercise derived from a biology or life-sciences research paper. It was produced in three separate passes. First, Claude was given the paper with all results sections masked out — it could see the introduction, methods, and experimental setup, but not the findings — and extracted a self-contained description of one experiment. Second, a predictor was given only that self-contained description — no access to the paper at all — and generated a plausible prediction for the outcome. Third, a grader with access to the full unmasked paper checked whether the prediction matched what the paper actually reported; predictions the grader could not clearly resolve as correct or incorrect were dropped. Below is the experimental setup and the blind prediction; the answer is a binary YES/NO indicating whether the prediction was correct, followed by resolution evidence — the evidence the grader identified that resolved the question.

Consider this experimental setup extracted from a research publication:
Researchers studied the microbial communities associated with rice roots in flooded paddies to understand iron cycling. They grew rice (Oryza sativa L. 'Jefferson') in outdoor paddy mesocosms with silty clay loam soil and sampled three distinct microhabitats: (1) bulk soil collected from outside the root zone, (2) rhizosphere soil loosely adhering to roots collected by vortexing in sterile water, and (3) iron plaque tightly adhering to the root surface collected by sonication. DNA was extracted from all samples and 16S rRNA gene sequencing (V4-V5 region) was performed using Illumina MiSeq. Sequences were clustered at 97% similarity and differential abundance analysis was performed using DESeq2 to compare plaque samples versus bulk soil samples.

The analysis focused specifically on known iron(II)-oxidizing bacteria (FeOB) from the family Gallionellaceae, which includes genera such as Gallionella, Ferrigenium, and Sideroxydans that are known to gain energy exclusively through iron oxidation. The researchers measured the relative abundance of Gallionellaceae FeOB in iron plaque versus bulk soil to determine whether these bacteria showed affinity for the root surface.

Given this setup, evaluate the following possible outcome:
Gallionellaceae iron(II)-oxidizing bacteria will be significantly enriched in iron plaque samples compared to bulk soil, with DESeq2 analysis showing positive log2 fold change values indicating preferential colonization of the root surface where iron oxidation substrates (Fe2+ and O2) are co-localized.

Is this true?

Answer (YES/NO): YES